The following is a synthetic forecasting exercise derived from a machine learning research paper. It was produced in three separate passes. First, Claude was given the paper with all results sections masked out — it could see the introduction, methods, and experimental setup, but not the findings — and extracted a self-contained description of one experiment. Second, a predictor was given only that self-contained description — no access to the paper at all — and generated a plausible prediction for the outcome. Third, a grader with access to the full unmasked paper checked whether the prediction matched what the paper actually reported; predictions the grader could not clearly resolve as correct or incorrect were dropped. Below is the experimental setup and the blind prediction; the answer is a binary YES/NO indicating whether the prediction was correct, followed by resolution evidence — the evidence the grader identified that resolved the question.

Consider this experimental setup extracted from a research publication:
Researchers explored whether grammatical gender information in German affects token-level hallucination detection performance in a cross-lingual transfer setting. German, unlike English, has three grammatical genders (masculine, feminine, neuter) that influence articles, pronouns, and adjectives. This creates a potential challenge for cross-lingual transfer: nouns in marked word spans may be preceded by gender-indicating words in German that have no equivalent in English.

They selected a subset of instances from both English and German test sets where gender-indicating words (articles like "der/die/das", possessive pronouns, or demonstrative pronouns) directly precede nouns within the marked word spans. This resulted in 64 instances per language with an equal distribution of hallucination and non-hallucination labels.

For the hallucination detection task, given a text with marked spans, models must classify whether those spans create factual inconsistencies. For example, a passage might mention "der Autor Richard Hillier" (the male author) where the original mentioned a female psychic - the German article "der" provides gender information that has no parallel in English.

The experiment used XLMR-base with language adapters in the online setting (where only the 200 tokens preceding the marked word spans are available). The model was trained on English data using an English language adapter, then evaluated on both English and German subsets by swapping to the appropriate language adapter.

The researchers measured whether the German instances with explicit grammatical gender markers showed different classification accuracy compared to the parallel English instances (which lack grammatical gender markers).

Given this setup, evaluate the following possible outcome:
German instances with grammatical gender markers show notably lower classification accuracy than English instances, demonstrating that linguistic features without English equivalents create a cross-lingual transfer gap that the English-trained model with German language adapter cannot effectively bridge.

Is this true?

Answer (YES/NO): NO